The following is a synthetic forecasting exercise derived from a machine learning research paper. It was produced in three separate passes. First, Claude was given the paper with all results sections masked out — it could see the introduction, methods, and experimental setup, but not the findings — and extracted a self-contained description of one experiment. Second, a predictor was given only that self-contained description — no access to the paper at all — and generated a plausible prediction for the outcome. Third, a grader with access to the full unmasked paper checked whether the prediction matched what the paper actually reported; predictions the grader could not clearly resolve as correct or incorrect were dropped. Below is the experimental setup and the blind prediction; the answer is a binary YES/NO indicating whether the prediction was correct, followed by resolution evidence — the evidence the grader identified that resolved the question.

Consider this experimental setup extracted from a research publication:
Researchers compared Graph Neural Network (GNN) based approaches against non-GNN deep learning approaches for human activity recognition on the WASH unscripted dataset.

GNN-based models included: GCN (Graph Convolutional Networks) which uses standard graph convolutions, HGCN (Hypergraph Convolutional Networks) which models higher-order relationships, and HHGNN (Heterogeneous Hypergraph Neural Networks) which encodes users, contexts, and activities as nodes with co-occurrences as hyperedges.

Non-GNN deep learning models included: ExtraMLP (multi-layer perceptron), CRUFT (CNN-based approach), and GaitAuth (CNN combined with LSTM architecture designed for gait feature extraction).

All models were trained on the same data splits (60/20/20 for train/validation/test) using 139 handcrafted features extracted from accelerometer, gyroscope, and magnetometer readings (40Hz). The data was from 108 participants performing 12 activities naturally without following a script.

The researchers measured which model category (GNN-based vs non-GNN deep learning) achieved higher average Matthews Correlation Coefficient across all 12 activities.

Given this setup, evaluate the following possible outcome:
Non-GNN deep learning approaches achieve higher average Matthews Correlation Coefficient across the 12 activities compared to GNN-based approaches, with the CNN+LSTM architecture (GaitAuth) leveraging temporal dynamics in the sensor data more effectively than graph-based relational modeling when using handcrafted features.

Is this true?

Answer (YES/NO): YES